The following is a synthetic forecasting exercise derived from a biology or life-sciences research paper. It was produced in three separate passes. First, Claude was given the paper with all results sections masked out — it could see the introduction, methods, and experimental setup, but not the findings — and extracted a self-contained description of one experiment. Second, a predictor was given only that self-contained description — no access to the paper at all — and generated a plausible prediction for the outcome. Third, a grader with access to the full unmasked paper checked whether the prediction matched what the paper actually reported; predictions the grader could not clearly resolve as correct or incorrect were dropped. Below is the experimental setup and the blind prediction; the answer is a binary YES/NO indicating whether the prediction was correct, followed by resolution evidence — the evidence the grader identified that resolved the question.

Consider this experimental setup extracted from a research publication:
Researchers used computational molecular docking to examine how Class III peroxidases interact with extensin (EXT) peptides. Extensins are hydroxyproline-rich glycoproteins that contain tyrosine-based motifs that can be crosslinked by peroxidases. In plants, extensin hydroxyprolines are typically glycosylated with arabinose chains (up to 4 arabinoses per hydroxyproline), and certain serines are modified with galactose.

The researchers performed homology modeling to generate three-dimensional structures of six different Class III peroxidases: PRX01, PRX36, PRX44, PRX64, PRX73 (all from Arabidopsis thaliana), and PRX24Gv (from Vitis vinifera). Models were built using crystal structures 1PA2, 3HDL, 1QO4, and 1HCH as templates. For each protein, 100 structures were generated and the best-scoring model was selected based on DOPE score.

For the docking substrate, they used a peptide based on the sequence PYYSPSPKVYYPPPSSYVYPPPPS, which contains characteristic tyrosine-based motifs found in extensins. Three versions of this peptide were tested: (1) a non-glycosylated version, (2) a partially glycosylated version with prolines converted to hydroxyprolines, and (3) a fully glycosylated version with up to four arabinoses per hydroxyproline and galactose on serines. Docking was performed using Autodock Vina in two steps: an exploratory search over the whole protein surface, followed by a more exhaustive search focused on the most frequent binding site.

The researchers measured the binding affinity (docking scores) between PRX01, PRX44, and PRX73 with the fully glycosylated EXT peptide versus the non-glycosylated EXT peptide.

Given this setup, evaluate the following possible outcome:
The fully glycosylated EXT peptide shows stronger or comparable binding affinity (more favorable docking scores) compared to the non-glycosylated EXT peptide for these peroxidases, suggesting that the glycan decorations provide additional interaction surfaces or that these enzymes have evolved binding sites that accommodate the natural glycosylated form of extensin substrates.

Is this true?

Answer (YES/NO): NO